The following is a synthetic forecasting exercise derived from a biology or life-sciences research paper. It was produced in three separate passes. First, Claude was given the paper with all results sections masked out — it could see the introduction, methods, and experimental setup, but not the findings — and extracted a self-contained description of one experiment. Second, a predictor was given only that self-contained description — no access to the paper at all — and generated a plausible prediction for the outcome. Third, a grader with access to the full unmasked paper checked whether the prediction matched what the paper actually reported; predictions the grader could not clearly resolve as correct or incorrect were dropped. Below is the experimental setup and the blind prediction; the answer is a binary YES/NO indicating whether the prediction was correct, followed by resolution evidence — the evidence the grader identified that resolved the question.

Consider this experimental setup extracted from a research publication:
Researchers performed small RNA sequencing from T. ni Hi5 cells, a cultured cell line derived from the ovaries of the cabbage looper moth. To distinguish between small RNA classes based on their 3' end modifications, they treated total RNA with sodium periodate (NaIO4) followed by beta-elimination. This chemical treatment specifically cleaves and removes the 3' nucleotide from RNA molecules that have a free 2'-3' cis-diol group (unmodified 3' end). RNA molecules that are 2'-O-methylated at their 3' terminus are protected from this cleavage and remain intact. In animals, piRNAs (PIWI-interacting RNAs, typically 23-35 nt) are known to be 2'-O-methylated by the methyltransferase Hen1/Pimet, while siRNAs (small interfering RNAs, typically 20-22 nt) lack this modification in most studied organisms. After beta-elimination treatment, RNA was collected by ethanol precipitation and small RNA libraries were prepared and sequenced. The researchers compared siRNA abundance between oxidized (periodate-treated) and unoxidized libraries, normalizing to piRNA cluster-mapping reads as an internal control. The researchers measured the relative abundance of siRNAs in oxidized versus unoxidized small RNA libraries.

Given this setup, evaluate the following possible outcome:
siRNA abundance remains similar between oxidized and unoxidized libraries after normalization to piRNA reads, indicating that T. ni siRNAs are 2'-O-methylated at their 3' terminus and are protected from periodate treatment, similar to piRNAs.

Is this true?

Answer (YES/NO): NO